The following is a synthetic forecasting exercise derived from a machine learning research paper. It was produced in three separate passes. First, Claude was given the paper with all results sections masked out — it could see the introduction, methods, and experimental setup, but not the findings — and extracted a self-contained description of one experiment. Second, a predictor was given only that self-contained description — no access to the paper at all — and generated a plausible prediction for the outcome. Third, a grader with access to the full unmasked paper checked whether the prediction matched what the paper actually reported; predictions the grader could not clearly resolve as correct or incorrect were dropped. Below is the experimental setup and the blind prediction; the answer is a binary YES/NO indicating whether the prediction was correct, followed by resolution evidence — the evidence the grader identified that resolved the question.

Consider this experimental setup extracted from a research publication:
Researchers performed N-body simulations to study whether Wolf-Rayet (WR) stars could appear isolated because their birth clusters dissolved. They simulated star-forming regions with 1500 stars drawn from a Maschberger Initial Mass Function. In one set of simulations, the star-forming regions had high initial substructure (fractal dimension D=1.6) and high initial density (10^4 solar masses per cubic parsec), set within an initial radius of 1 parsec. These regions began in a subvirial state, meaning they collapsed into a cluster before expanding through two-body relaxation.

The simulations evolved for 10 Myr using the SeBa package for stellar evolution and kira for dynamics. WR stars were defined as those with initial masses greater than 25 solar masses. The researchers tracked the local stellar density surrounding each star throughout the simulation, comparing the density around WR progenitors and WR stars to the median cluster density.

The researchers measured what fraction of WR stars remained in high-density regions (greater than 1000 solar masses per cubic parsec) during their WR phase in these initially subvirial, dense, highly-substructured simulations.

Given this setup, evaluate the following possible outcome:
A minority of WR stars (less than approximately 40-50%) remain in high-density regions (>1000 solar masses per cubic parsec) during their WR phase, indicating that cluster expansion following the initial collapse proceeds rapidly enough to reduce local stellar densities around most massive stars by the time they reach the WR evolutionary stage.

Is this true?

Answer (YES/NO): NO